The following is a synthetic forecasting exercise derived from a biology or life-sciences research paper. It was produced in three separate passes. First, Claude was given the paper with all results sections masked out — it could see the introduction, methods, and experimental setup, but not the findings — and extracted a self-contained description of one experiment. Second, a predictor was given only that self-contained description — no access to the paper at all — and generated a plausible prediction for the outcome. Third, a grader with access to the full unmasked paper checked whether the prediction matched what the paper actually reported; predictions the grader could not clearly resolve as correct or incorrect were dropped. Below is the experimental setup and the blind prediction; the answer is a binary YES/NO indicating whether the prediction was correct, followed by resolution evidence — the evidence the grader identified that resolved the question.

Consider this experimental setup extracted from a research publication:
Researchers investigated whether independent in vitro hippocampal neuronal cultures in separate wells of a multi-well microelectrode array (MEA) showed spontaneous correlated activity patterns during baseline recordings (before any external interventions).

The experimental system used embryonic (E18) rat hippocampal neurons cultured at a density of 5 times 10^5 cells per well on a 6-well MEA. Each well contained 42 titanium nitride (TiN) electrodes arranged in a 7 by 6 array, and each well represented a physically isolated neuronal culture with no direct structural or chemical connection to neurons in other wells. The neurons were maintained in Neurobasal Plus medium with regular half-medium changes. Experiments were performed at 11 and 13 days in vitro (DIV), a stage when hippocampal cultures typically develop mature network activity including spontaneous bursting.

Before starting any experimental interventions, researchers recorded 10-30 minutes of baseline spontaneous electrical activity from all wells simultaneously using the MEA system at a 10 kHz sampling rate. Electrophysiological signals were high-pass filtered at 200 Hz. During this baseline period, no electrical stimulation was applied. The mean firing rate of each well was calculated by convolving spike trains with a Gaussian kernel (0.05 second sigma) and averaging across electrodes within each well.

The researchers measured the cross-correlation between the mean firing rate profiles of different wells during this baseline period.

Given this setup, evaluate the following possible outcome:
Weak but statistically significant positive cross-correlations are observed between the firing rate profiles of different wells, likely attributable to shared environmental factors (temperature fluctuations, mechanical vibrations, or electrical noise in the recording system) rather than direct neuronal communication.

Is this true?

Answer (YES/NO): NO